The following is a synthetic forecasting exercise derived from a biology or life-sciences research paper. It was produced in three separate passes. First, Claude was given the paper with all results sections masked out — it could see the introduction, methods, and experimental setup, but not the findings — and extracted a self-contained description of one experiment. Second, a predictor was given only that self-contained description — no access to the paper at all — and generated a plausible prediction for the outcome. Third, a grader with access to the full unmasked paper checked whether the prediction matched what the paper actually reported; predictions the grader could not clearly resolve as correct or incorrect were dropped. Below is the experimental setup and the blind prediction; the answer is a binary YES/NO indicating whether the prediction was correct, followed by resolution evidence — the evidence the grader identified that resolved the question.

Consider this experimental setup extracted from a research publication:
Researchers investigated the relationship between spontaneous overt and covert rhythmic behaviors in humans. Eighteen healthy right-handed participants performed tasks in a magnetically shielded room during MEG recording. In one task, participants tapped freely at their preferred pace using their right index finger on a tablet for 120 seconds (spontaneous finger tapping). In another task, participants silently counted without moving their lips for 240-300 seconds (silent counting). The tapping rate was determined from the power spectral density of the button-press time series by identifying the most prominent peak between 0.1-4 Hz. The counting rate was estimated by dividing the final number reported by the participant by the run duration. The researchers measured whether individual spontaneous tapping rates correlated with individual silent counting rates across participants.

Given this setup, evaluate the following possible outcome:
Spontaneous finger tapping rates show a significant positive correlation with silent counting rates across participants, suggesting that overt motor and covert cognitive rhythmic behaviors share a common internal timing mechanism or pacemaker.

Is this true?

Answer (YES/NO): NO